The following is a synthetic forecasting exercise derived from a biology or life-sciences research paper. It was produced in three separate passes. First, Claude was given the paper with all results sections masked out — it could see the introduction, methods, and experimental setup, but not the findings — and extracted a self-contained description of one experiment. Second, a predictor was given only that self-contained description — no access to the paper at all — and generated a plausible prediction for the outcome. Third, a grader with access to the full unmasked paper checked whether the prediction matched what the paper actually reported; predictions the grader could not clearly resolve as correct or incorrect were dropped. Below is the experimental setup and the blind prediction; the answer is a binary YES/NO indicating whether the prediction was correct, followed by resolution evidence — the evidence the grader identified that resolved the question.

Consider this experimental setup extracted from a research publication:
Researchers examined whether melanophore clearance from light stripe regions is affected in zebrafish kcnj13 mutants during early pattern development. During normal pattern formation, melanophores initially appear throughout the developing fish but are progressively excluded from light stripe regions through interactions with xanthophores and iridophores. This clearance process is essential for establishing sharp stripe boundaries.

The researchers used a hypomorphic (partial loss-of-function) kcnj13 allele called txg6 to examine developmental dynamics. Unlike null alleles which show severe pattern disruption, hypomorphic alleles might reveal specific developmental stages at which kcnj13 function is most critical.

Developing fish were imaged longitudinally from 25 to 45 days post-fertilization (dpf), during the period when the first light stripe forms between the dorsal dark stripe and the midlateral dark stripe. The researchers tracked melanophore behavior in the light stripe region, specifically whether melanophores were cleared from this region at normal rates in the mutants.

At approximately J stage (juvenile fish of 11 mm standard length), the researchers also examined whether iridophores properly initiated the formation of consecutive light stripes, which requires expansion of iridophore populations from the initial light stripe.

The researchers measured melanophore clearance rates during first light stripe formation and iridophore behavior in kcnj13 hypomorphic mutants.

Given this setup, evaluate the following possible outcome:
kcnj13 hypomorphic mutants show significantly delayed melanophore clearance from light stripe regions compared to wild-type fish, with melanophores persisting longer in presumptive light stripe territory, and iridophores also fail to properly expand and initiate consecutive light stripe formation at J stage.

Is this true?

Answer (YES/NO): NO